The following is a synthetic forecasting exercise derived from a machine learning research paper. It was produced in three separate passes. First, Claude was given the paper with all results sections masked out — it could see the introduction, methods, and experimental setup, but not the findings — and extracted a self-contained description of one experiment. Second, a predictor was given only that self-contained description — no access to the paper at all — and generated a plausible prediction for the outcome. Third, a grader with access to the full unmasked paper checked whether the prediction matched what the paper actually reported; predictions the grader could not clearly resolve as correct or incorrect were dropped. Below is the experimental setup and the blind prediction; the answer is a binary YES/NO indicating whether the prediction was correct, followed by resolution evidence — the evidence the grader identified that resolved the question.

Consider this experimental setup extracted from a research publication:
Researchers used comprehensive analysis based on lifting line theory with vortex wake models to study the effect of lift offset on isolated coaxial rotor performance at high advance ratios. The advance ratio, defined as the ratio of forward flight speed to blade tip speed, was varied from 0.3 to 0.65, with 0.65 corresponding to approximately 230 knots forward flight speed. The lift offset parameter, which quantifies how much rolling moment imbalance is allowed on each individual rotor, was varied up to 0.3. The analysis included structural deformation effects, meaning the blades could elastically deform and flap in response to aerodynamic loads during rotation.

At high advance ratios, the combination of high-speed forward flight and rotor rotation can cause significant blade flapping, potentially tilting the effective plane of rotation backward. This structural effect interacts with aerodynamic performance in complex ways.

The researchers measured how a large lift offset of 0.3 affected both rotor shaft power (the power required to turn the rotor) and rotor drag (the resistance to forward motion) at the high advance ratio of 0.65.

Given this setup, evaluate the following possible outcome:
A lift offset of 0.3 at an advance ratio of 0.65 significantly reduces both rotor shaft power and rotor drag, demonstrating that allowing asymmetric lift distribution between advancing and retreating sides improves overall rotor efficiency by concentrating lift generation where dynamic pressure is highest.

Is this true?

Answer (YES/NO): NO